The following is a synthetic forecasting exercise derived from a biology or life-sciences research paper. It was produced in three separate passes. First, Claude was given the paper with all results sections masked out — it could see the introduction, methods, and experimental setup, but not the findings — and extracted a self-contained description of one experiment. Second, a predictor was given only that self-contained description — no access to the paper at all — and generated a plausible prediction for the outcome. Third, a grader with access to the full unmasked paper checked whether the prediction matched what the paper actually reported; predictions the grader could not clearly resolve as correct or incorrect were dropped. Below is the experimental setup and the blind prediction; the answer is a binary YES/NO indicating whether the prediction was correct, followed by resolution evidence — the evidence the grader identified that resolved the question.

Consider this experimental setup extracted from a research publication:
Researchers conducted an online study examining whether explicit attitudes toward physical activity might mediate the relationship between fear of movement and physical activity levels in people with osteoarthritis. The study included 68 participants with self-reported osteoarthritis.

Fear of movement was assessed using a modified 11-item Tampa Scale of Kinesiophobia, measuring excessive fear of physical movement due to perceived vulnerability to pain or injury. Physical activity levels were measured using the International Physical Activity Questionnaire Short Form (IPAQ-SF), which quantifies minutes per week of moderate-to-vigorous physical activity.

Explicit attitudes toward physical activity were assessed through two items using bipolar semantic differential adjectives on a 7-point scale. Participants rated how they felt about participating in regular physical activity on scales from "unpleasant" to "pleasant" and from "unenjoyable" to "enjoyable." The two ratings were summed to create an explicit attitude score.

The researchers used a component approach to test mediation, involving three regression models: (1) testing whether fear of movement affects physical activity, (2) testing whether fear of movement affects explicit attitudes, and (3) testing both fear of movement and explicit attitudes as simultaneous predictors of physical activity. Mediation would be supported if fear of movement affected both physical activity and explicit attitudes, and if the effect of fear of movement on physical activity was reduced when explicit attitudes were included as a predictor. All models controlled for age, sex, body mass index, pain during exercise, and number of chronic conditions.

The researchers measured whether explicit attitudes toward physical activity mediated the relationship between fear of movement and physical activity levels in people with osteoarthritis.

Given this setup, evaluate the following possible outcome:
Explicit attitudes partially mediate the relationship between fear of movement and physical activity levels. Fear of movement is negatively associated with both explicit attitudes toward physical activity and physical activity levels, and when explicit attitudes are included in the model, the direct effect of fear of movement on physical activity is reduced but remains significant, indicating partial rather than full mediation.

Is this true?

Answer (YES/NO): NO